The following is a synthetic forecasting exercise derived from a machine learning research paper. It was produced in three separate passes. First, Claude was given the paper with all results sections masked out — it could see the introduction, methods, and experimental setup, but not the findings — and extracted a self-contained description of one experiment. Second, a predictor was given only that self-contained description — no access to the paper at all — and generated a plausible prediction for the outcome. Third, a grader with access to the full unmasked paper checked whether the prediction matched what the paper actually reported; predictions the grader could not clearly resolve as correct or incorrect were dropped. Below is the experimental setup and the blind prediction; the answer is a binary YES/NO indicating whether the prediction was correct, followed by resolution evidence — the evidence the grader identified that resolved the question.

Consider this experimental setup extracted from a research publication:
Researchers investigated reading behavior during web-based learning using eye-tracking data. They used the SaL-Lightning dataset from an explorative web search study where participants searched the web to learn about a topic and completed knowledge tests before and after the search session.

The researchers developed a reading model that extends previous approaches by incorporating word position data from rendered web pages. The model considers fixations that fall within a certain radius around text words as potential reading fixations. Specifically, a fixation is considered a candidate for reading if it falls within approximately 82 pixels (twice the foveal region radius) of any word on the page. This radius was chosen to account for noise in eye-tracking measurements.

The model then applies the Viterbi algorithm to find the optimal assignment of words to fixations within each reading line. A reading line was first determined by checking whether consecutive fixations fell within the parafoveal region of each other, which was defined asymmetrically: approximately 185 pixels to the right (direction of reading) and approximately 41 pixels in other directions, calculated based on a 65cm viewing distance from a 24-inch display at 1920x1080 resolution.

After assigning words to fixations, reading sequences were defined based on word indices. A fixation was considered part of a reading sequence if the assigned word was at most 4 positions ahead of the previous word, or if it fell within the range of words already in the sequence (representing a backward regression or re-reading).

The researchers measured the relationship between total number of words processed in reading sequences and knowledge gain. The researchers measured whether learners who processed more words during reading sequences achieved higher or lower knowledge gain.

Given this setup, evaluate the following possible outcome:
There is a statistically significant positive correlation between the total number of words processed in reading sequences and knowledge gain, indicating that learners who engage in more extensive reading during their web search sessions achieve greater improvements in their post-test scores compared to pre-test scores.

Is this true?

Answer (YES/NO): YES